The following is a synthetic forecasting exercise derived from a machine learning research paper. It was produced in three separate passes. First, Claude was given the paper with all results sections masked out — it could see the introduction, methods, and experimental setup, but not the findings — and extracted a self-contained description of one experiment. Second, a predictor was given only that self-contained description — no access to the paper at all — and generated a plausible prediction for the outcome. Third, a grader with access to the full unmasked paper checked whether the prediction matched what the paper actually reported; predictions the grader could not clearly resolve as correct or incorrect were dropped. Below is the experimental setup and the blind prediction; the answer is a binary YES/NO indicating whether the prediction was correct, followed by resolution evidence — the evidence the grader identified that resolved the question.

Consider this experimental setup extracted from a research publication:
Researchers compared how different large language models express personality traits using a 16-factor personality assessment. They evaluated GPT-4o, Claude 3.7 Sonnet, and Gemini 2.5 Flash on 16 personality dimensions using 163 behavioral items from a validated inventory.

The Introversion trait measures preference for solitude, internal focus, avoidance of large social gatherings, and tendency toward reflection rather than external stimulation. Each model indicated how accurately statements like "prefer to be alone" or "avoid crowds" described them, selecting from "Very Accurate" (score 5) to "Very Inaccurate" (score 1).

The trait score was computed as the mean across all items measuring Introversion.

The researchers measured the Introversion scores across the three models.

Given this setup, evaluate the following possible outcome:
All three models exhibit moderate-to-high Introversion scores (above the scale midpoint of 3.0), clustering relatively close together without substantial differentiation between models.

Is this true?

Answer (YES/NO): NO